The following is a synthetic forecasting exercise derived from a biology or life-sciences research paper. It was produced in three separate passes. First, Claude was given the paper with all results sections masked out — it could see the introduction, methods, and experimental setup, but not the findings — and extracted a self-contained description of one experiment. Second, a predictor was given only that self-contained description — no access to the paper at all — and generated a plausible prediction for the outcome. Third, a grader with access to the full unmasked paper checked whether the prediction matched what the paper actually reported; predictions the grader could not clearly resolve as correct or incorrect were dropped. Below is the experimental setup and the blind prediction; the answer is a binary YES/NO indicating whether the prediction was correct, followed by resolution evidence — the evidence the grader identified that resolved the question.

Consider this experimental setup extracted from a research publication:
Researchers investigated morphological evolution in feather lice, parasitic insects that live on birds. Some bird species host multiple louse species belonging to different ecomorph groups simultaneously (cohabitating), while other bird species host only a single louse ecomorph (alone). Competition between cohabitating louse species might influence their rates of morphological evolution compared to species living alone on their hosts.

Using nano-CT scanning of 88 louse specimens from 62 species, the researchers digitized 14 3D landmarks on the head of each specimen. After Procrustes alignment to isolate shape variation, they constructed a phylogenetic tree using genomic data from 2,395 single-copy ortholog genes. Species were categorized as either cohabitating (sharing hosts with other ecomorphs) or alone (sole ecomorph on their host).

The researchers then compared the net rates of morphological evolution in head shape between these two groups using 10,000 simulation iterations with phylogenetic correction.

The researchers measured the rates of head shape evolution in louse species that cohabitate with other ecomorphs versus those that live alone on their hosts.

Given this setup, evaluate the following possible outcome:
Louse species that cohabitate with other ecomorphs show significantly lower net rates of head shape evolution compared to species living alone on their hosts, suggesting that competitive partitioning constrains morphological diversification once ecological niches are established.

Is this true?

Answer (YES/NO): NO